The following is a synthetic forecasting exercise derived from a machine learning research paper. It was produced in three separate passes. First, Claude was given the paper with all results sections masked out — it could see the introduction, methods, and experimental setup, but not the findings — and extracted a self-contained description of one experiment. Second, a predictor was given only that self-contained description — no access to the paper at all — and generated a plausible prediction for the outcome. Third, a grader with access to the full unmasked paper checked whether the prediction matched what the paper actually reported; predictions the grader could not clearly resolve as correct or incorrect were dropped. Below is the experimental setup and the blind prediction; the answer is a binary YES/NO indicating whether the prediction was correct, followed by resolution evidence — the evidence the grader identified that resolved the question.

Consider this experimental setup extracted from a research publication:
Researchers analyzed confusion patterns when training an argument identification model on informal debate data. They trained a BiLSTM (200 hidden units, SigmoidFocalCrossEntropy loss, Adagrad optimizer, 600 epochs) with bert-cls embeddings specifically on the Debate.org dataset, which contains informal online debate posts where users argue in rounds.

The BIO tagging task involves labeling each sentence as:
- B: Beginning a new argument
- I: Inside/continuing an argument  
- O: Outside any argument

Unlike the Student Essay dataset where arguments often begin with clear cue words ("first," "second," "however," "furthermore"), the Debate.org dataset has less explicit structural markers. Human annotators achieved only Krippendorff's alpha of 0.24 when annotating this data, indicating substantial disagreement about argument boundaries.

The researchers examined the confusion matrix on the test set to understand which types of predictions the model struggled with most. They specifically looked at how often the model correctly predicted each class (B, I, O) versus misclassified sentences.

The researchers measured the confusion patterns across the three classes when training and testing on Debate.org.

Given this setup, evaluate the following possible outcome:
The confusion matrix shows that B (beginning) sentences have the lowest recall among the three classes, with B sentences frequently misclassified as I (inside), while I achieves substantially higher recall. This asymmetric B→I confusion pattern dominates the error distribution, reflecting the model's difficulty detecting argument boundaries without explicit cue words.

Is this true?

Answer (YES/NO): NO